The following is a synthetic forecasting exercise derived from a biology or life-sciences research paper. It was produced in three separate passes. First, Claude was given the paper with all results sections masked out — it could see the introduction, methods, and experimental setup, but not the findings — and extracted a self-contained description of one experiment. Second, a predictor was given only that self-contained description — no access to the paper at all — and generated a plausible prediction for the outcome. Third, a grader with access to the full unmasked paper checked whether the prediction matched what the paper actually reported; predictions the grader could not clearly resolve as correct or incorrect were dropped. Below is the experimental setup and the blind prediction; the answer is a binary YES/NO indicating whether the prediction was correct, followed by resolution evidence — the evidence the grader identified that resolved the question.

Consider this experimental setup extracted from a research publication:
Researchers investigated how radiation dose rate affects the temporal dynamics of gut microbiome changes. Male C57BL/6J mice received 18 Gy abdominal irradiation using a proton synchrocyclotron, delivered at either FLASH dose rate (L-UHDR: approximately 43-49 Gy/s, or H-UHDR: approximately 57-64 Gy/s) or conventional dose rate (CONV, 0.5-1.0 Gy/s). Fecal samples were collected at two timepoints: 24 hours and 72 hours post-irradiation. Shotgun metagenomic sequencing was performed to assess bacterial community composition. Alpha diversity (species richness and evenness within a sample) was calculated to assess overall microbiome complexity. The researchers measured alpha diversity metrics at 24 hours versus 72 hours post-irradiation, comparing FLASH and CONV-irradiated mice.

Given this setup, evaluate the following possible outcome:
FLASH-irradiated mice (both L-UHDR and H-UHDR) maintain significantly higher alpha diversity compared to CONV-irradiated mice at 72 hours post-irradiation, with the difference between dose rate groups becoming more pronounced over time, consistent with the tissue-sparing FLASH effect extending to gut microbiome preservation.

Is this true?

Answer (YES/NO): NO